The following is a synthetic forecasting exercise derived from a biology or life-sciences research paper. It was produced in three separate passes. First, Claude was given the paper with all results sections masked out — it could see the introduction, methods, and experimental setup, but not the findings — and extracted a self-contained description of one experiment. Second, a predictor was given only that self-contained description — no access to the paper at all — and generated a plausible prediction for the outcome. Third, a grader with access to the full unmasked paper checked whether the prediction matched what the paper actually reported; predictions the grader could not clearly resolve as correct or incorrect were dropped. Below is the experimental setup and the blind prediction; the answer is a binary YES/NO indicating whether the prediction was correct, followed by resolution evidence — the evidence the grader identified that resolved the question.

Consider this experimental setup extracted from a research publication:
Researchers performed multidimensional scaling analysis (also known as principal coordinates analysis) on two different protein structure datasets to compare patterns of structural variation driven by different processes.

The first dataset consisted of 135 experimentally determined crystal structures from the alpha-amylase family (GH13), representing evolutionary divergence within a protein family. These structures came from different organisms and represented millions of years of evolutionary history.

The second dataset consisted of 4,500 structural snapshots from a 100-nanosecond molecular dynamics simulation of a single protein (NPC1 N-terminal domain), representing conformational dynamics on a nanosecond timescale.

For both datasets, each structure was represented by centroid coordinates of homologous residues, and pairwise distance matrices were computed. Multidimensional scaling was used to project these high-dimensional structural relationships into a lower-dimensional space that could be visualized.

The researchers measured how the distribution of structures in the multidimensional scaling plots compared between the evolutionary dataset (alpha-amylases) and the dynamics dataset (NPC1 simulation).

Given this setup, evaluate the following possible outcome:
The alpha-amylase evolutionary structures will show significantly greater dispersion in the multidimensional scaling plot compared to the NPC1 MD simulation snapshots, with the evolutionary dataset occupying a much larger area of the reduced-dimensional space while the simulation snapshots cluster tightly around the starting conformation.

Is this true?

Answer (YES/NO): YES